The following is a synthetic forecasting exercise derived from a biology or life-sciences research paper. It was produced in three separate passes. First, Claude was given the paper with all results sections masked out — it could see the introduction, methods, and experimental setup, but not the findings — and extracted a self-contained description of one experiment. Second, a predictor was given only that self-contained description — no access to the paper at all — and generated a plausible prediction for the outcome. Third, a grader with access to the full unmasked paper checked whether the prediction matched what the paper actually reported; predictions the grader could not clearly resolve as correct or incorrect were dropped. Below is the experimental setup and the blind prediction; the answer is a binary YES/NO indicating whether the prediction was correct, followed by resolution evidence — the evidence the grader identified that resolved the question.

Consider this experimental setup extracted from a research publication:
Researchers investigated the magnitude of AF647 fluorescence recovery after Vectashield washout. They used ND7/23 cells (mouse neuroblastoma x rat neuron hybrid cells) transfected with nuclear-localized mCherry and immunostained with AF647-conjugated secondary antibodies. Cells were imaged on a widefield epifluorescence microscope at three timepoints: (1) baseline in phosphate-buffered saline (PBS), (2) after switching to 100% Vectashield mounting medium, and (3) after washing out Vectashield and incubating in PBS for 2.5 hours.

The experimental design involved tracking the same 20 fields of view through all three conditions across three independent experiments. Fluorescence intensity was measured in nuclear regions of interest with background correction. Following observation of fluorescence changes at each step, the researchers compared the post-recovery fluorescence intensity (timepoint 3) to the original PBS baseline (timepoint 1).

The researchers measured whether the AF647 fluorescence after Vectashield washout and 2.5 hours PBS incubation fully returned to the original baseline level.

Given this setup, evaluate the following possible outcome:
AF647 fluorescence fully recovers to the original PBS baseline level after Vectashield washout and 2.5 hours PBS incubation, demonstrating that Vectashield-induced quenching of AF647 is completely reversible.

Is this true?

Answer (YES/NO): NO